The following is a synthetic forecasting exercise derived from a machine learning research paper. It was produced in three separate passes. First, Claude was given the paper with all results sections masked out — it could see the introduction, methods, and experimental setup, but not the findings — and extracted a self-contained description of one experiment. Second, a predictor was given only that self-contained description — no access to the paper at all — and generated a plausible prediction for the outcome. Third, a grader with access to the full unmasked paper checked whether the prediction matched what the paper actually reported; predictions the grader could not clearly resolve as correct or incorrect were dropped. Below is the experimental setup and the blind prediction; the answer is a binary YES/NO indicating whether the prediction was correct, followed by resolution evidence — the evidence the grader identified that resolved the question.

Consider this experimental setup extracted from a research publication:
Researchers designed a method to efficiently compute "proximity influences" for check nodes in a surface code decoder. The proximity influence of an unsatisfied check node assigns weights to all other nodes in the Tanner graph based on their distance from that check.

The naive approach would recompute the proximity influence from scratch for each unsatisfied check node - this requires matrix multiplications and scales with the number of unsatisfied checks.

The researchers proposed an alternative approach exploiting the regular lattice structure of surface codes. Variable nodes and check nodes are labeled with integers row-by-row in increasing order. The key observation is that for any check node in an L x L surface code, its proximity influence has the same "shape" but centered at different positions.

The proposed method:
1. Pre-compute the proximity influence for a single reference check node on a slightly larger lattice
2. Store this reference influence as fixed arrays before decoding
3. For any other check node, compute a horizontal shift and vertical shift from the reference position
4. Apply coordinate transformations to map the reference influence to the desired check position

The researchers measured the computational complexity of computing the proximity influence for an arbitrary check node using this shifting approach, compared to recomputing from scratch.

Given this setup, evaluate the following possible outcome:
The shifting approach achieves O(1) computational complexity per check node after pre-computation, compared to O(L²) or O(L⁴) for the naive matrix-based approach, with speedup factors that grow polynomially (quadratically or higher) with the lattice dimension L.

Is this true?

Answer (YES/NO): NO